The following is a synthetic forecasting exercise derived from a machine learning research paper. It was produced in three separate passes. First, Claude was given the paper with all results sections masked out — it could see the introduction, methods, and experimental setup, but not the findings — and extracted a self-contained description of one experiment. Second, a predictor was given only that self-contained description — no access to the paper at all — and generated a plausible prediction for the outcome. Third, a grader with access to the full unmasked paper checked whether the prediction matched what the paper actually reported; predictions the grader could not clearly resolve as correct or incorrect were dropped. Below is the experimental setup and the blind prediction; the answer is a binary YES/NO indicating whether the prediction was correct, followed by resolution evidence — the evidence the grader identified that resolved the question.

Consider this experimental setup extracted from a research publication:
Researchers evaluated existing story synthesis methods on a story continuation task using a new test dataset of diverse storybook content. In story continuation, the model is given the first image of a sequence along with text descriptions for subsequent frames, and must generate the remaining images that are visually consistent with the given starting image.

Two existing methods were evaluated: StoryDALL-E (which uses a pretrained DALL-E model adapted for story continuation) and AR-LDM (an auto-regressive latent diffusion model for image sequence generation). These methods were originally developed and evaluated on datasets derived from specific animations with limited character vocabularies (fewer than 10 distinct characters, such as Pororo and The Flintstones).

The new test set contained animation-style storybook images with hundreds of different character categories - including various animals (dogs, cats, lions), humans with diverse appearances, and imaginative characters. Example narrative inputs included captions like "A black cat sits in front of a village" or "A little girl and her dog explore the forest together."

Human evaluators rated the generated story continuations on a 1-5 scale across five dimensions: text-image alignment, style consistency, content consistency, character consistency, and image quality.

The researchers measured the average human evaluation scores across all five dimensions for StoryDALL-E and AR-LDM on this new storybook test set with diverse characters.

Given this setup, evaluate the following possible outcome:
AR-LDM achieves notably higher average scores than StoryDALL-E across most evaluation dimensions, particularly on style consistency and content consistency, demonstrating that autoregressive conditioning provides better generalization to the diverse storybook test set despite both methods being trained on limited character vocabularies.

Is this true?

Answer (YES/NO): YES